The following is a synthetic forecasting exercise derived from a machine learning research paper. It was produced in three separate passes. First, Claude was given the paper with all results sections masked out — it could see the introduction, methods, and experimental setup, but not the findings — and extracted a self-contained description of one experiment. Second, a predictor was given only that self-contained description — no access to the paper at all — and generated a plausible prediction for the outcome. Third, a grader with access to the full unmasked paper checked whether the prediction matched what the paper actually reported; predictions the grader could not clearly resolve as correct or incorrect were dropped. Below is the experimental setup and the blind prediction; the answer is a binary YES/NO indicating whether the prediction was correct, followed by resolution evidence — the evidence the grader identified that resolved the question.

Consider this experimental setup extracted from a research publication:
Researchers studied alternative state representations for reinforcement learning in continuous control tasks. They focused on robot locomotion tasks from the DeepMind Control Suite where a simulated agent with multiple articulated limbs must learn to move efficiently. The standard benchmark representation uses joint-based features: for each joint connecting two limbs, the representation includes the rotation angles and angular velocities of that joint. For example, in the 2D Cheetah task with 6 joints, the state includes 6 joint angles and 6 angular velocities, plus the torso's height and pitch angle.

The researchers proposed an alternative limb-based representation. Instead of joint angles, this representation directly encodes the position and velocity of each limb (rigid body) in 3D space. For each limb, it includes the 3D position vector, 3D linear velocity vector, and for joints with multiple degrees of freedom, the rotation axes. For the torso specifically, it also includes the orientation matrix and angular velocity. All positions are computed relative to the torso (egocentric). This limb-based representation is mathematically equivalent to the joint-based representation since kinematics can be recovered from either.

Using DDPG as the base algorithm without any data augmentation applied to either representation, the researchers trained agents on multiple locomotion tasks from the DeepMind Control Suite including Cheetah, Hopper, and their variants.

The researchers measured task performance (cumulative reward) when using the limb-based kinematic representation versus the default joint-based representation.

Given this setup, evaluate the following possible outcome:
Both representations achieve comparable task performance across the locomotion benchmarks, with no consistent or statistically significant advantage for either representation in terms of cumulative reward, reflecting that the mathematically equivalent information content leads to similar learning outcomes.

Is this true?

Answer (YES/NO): NO